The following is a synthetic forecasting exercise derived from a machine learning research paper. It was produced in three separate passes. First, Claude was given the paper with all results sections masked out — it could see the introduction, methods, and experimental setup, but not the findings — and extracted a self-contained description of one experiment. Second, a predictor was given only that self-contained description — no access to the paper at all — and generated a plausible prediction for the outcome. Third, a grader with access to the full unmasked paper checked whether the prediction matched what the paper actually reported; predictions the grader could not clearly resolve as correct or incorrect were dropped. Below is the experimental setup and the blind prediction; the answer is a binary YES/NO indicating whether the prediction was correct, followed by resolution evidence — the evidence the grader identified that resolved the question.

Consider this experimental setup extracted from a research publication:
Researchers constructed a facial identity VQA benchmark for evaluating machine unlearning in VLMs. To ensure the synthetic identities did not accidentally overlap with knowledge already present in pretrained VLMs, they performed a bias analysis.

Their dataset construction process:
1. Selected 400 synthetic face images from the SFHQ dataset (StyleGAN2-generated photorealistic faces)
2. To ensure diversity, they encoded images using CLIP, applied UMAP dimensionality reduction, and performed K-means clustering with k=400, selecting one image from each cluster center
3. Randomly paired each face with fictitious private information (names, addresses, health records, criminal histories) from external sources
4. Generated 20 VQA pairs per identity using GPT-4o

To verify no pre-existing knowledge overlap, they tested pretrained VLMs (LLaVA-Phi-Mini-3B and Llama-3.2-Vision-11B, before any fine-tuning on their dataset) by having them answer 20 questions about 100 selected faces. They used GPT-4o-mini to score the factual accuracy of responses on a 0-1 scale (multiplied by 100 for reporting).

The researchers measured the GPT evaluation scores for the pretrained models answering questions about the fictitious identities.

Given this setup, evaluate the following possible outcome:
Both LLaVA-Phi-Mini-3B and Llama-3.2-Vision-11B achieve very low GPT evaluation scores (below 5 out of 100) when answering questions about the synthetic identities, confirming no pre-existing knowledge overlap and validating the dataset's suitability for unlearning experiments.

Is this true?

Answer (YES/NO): YES